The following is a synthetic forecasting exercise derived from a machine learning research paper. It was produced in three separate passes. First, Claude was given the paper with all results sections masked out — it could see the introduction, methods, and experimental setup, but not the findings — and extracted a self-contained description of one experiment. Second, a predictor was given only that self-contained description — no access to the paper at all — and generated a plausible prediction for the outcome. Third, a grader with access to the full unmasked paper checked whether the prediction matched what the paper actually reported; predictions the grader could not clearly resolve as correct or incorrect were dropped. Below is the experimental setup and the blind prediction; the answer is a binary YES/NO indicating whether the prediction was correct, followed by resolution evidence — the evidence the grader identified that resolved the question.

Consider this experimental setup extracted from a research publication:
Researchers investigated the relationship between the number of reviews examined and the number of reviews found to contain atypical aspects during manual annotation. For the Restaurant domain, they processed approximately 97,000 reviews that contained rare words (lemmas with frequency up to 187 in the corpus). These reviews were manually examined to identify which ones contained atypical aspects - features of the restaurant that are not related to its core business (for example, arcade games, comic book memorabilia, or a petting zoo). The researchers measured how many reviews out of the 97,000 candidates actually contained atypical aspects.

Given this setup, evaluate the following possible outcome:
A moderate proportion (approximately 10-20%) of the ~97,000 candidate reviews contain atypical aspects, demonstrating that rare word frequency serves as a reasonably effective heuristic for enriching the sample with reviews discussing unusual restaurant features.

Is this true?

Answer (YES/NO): NO